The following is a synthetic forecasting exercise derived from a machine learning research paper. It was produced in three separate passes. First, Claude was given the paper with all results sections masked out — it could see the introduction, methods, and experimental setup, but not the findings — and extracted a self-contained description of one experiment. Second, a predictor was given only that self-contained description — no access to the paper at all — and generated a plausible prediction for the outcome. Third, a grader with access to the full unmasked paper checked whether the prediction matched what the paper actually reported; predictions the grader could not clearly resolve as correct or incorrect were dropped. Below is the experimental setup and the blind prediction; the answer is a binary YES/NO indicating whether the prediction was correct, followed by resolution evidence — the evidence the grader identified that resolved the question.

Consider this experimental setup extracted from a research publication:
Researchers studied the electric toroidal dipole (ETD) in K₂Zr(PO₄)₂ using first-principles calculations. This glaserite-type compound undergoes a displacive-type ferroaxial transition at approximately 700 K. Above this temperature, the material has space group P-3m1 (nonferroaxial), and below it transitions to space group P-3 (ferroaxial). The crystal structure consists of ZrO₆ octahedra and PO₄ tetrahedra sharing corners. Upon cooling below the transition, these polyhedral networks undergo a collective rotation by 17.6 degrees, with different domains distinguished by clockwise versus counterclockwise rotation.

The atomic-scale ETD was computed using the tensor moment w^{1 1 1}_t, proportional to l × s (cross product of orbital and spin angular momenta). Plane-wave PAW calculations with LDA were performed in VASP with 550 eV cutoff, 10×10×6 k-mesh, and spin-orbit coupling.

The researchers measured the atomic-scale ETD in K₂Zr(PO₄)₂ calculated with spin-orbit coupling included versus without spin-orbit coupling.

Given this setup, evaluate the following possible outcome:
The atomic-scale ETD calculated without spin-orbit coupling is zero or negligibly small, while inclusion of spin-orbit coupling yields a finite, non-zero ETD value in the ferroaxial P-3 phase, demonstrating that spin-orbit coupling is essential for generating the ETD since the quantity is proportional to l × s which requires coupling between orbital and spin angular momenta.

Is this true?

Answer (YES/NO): YES